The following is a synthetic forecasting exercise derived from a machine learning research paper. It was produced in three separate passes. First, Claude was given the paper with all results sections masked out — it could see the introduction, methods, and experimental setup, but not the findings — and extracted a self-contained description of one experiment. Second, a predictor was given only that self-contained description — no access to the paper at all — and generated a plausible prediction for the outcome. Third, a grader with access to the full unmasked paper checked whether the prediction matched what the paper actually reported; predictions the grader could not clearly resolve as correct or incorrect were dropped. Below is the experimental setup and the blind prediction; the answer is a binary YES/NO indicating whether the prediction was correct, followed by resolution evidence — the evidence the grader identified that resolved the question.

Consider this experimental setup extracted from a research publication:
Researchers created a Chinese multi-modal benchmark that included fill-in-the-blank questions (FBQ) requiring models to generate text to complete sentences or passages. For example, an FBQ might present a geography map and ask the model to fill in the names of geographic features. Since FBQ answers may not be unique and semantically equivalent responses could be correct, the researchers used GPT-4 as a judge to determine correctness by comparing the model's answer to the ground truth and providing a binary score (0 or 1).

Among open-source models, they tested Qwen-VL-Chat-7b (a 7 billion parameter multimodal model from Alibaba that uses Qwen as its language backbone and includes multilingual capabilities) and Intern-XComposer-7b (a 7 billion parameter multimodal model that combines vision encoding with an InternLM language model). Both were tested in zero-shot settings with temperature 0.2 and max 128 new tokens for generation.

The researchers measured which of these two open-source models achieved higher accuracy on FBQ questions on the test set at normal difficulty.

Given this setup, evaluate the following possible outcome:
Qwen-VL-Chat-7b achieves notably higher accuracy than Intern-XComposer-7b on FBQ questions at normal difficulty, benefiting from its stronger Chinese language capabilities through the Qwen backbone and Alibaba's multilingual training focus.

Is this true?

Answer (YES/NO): NO